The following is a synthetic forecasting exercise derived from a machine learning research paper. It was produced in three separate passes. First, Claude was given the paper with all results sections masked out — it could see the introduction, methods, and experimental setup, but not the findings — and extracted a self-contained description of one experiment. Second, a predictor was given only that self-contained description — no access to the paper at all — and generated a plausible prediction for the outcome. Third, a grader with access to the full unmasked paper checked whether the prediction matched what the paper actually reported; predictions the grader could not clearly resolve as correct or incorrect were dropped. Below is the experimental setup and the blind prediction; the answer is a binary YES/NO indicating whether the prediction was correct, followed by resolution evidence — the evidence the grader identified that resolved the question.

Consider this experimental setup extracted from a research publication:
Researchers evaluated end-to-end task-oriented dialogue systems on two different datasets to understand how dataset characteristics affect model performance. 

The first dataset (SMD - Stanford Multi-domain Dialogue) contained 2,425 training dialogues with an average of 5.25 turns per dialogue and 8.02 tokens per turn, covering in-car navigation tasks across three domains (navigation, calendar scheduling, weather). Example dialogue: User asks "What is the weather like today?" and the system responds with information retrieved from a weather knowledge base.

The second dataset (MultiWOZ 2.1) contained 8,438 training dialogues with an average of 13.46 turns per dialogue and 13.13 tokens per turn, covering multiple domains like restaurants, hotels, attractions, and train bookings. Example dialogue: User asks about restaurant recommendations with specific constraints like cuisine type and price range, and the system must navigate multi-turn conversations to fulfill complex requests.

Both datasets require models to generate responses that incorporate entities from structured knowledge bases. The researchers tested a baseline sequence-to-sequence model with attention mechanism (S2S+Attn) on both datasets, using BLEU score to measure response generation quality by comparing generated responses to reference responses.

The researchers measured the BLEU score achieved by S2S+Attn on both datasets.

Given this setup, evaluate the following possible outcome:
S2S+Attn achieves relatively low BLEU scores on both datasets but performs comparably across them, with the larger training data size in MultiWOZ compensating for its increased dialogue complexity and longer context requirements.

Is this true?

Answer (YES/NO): NO